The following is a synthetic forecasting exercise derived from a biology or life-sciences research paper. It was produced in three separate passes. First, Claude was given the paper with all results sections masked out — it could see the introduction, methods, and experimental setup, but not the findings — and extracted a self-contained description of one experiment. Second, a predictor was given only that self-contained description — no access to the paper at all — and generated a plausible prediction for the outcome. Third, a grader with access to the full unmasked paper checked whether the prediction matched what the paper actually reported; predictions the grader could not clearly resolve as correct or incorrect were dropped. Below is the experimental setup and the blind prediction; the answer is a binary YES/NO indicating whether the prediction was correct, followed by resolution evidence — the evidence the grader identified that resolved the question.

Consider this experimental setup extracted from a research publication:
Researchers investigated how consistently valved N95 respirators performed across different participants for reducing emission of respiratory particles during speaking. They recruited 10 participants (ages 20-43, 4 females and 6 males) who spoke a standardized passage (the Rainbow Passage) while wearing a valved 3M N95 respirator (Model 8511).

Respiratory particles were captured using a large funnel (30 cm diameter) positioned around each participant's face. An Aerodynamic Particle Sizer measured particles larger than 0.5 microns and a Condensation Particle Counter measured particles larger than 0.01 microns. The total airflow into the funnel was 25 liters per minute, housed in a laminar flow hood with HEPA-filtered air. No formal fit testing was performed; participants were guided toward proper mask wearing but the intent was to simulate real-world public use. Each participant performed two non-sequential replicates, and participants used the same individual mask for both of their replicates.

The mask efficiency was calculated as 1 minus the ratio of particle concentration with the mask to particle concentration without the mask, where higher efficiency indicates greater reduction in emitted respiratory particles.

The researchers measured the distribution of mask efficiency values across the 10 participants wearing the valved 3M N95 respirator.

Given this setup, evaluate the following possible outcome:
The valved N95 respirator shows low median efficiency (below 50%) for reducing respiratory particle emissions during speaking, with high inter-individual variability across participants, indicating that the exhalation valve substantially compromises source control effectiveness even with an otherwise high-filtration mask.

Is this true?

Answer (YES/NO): NO